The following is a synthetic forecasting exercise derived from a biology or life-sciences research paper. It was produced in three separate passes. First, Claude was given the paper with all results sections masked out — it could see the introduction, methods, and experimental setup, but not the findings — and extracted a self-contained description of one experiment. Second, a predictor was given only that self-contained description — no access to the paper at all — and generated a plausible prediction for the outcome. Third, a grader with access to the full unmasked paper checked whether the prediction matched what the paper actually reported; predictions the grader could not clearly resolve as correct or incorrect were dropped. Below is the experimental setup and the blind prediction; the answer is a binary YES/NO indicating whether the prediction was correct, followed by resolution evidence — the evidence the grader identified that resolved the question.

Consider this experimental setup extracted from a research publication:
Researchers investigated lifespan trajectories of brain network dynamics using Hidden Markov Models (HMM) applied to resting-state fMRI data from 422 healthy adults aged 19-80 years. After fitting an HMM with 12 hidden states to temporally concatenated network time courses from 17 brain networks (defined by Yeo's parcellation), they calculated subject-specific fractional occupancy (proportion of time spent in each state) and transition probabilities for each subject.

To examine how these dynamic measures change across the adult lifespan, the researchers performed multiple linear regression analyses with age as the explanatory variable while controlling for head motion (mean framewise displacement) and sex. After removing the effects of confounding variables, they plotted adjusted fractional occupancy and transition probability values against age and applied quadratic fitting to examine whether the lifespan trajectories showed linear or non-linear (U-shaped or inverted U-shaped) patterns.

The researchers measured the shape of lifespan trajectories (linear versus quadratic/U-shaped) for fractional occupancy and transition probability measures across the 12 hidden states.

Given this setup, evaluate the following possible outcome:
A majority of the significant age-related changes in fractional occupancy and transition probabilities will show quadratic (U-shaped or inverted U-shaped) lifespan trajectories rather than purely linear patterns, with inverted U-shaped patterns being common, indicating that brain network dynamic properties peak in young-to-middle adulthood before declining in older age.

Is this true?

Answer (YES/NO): NO